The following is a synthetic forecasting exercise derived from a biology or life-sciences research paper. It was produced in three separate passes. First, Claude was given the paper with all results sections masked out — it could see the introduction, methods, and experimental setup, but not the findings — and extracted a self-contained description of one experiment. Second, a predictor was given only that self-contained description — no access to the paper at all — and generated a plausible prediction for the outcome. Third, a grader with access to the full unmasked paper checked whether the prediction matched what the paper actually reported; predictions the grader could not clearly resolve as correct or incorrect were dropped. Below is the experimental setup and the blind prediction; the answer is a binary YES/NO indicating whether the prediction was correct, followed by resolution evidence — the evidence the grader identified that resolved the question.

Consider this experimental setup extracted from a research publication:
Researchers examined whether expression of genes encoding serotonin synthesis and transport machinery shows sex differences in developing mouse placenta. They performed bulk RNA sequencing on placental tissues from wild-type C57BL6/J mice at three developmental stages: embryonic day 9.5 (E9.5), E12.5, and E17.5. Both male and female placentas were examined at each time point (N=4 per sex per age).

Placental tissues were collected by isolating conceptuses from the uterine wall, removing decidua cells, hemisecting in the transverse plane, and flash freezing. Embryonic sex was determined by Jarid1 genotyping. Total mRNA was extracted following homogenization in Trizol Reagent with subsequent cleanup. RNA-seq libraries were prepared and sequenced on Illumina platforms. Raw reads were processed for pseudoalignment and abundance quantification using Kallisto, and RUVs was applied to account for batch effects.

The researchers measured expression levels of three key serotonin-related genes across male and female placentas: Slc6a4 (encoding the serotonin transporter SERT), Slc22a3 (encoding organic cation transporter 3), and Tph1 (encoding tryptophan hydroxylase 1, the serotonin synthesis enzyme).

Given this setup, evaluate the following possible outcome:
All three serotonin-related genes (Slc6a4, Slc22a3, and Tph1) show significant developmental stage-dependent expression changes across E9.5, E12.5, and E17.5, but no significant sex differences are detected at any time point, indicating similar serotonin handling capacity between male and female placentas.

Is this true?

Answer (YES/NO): NO